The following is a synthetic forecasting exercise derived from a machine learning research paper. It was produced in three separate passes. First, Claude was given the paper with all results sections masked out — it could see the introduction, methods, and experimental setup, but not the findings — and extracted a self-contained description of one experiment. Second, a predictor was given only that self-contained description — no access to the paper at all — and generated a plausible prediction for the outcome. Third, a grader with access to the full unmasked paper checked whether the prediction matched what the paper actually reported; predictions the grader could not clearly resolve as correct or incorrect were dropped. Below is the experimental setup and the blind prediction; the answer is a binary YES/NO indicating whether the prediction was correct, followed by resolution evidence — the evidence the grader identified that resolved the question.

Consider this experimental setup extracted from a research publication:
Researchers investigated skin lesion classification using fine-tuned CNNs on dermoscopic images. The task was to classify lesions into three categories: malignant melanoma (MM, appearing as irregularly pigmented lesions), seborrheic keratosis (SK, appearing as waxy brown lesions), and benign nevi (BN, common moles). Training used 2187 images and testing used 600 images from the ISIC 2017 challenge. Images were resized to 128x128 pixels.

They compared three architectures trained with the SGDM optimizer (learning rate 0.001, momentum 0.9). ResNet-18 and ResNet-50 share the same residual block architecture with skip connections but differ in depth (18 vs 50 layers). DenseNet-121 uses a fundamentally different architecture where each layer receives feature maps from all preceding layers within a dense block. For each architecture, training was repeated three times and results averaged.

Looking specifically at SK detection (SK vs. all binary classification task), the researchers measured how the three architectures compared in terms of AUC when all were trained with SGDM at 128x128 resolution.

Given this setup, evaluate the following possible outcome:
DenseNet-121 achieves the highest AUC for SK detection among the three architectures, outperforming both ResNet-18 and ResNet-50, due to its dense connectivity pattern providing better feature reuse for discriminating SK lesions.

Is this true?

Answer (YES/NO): NO